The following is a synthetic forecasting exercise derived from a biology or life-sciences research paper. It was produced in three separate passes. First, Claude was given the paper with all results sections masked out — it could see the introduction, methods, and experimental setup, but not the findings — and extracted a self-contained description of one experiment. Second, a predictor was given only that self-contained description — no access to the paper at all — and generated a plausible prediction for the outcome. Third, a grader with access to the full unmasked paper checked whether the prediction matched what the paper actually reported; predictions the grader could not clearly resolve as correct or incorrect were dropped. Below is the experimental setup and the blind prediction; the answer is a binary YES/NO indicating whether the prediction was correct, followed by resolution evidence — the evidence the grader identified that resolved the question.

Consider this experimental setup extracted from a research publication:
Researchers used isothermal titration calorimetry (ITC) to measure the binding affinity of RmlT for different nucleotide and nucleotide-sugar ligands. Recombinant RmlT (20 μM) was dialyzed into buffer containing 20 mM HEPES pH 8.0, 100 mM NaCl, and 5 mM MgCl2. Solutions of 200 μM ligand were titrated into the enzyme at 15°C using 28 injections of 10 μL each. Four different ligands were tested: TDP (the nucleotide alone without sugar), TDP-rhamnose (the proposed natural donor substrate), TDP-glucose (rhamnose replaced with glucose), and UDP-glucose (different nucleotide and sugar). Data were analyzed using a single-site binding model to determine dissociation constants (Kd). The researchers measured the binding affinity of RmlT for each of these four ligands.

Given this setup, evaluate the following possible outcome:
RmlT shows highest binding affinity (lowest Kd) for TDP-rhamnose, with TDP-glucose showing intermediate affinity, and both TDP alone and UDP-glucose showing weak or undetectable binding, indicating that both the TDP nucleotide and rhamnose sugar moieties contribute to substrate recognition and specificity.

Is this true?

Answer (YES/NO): NO